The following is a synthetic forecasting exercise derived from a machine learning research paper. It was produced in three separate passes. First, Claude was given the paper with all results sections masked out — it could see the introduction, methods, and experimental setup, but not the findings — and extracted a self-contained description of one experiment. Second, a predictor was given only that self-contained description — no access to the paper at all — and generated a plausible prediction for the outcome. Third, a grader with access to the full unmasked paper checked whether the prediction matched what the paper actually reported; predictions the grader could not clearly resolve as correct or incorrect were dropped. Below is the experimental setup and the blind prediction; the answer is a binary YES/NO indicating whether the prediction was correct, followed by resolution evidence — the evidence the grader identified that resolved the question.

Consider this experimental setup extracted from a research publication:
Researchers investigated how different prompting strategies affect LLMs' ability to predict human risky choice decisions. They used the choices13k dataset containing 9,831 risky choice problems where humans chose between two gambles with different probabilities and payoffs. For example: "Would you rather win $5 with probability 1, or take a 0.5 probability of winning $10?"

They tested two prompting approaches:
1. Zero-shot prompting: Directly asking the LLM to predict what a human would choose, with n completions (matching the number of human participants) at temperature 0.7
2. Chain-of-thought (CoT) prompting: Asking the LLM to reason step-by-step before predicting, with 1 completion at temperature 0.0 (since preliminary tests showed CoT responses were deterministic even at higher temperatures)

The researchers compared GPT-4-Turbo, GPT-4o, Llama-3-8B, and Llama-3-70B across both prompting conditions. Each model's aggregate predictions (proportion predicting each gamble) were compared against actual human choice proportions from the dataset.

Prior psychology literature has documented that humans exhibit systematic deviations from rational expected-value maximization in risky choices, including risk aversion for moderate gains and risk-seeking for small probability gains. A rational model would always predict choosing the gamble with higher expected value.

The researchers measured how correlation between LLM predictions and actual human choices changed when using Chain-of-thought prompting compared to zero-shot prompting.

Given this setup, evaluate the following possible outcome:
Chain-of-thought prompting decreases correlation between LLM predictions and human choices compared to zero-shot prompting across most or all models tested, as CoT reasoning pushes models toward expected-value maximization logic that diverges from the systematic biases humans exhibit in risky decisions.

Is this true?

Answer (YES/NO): NO